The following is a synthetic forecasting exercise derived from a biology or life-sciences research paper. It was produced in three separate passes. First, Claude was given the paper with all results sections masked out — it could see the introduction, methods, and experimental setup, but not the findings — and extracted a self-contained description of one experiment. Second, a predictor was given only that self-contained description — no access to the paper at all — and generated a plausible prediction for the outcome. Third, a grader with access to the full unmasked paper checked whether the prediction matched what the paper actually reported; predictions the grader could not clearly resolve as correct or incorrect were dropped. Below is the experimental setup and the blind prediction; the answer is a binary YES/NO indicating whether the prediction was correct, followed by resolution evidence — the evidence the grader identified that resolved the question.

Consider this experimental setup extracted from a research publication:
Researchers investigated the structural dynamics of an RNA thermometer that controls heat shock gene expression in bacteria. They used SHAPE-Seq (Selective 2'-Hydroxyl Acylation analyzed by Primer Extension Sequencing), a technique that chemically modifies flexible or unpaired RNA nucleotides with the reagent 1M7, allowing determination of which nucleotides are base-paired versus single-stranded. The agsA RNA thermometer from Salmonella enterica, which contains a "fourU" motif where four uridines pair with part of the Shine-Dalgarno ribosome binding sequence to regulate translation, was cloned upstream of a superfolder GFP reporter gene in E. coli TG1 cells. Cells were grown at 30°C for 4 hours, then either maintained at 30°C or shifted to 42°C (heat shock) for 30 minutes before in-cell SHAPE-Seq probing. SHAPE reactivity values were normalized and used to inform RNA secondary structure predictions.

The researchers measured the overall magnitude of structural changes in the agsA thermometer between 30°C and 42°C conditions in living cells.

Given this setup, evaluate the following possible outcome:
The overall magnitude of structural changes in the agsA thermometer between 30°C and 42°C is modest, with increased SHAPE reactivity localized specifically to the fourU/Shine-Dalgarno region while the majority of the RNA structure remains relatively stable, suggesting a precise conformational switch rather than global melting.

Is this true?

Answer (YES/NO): NO